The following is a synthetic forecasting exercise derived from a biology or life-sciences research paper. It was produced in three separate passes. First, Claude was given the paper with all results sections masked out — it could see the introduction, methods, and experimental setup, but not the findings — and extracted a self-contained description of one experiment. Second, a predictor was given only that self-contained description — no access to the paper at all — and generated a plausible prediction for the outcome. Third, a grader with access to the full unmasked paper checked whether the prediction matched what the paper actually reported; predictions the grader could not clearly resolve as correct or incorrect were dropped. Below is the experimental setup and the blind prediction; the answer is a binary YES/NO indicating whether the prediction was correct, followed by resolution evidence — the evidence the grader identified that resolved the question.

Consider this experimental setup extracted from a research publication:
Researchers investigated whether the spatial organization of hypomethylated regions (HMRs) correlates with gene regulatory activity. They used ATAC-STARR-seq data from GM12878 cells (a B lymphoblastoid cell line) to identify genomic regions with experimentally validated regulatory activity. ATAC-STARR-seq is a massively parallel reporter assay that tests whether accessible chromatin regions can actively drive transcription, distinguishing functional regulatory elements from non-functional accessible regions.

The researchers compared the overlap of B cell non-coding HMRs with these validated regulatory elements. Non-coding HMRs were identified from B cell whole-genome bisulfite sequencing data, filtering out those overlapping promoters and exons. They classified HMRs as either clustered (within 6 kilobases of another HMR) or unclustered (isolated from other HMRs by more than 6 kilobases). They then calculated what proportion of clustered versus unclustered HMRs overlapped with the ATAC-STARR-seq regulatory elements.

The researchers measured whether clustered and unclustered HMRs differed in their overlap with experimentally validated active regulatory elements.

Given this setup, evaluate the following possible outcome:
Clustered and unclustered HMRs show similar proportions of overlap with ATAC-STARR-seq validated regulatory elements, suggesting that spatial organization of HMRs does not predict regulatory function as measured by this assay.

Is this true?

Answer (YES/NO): NO